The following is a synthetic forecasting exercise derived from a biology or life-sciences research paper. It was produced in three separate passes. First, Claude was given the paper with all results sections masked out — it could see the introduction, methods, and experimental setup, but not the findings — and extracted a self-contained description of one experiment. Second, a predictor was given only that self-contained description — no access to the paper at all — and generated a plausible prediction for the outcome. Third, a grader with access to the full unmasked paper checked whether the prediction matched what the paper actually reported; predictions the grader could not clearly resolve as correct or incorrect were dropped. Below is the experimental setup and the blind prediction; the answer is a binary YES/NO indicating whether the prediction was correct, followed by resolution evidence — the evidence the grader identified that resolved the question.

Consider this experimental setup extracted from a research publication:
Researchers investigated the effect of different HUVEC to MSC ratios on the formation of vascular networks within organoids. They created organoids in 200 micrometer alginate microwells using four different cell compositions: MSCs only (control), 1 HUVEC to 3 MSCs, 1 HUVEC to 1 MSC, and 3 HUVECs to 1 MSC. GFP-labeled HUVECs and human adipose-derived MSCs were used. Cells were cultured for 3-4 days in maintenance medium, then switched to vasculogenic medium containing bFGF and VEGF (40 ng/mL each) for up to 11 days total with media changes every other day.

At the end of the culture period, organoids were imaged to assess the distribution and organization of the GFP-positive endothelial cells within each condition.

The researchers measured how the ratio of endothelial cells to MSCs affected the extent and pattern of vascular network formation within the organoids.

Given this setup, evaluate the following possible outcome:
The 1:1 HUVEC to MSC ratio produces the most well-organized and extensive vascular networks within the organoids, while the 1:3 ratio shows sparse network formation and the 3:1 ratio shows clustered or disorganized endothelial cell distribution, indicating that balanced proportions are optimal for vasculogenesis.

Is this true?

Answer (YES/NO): NO